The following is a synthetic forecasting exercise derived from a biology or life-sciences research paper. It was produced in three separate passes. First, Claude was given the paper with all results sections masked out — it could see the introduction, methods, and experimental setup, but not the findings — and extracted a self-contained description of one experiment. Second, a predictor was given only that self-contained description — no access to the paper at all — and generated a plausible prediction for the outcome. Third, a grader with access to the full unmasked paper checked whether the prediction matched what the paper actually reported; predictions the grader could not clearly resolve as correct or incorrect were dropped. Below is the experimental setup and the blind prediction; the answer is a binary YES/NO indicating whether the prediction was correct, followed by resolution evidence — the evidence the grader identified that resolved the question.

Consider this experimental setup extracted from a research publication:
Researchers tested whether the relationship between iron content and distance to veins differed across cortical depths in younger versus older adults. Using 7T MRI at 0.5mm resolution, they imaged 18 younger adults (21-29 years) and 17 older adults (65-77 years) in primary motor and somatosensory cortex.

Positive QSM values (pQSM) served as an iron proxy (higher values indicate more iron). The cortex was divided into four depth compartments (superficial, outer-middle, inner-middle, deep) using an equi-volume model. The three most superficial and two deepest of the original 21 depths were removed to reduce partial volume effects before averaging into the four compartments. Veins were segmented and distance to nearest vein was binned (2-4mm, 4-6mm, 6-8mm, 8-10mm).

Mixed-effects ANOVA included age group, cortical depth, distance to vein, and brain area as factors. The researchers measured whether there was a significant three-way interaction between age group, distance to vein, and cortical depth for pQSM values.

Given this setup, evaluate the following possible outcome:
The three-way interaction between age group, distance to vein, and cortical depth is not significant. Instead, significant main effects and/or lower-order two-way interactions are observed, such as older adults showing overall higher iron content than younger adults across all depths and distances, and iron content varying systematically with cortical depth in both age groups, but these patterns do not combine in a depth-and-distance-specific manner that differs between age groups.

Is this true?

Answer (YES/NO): YES